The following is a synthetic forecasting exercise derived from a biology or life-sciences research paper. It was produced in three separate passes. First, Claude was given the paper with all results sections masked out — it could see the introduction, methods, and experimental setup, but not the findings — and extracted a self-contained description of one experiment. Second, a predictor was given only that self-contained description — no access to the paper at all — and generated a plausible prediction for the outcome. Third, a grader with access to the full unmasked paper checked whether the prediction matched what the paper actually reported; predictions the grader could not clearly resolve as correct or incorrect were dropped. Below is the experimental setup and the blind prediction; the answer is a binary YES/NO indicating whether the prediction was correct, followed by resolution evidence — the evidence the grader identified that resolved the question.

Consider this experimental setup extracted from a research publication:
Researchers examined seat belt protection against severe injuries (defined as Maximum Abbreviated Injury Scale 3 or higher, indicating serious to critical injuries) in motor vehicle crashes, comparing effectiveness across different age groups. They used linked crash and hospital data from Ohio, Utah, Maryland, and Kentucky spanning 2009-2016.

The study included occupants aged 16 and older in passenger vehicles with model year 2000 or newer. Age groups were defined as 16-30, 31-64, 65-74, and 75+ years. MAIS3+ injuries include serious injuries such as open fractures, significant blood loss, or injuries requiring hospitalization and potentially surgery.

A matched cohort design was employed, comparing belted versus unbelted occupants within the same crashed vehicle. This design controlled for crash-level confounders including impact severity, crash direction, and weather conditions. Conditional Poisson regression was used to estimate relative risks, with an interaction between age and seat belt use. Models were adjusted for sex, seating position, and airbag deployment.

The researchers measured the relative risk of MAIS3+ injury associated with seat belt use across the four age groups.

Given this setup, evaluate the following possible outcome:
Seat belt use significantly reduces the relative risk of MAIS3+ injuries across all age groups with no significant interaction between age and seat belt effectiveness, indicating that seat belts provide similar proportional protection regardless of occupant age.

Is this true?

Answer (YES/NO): NO